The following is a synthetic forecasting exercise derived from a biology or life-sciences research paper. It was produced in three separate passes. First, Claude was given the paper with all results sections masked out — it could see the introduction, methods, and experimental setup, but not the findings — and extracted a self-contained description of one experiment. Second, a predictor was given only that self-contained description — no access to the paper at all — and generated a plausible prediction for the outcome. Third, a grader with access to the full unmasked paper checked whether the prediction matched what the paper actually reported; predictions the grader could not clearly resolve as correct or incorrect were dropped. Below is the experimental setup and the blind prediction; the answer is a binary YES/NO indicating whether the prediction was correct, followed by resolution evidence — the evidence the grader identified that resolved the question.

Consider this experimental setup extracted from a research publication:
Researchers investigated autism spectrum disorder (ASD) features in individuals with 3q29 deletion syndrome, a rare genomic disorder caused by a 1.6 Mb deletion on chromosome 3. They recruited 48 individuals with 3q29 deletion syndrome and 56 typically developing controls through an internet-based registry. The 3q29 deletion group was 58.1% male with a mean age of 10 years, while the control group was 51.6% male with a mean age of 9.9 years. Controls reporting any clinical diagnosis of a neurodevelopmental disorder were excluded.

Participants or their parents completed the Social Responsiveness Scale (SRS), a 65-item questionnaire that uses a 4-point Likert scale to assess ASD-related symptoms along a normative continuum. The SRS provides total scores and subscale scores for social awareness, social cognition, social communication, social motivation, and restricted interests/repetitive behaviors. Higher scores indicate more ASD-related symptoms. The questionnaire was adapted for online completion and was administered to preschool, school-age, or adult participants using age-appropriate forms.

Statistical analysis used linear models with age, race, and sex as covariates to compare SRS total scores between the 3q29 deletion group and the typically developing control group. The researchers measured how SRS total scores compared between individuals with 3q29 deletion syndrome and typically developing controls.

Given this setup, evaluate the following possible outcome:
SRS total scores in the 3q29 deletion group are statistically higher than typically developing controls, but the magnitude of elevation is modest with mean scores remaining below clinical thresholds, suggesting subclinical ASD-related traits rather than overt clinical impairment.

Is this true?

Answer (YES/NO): NO